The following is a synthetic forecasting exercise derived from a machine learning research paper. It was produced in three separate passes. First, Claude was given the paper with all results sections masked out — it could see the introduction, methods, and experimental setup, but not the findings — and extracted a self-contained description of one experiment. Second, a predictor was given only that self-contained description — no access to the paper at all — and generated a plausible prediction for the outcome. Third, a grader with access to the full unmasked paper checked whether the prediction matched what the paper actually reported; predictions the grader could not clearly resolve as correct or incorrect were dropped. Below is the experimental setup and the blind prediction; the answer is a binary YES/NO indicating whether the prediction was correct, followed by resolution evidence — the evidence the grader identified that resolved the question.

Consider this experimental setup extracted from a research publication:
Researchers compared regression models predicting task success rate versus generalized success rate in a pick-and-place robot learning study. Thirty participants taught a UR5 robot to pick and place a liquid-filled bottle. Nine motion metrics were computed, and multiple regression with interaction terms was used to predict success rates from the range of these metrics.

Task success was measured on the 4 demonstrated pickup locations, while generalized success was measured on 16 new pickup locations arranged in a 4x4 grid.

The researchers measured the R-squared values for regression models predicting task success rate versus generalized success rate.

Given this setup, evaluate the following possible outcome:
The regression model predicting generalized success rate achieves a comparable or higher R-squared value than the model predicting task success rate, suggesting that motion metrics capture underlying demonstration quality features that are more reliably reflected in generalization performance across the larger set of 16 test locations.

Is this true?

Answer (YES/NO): YES